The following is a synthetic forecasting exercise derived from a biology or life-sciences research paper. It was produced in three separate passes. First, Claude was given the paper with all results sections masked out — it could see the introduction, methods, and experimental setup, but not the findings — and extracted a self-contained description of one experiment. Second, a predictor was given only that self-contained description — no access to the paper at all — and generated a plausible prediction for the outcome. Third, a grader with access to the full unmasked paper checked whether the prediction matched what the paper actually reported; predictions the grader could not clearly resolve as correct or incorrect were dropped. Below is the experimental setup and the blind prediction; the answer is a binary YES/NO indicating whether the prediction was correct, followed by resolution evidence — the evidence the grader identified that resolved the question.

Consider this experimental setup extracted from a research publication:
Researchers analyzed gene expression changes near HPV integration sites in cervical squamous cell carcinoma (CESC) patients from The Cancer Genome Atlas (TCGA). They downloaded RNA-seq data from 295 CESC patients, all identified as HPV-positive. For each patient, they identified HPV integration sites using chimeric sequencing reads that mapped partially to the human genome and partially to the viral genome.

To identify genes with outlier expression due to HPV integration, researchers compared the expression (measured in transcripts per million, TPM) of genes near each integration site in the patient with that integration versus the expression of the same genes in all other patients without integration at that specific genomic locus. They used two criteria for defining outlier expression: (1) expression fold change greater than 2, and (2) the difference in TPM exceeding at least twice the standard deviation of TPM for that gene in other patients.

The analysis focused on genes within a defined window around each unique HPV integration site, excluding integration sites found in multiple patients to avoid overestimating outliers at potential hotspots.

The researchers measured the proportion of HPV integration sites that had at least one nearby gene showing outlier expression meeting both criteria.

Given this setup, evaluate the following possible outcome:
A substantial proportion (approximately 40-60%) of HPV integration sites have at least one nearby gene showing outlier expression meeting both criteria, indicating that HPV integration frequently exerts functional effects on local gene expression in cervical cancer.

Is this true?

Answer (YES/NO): NO